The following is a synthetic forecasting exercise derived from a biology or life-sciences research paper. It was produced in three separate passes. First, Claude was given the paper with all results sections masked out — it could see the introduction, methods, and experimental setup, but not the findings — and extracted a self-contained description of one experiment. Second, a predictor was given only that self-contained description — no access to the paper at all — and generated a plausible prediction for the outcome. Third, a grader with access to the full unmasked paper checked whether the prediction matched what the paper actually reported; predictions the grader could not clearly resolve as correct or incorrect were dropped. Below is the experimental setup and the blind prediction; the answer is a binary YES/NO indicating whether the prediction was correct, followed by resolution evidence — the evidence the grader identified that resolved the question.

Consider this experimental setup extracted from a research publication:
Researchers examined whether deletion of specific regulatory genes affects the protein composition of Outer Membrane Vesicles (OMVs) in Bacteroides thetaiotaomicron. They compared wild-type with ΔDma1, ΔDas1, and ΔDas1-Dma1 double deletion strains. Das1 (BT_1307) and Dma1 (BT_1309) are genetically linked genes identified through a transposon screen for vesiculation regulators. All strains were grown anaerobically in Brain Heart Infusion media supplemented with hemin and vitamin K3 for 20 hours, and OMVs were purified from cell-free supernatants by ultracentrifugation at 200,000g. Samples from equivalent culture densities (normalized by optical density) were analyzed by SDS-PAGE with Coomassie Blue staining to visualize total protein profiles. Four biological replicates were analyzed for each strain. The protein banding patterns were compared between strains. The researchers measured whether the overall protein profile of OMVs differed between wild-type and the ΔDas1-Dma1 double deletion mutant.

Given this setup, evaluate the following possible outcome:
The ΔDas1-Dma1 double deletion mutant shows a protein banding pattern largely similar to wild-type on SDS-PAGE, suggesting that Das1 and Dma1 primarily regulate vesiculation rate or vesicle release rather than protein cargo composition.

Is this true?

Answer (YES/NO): YES